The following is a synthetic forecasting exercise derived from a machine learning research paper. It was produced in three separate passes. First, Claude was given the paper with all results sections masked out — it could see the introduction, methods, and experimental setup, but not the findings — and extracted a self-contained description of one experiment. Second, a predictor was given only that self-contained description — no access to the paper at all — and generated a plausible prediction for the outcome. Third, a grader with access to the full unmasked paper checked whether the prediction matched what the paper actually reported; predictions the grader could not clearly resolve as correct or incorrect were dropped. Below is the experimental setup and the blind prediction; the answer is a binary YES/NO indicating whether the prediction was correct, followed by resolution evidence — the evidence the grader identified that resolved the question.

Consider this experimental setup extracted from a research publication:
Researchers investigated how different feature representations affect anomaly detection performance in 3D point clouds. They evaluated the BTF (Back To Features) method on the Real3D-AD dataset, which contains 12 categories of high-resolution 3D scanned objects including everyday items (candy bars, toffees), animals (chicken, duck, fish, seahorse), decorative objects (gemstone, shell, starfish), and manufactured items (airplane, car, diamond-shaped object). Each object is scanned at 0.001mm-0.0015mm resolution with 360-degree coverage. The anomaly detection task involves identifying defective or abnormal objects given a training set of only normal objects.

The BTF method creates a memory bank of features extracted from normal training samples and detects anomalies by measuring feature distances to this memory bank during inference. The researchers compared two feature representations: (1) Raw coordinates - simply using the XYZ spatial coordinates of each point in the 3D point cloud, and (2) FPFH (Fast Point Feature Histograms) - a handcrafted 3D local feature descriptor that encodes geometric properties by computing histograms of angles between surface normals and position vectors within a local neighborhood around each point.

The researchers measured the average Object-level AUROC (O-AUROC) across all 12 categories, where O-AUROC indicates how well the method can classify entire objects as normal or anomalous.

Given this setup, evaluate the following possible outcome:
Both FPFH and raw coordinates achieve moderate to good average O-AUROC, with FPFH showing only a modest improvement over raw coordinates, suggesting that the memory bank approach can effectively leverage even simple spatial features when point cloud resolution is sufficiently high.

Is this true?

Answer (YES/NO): NO